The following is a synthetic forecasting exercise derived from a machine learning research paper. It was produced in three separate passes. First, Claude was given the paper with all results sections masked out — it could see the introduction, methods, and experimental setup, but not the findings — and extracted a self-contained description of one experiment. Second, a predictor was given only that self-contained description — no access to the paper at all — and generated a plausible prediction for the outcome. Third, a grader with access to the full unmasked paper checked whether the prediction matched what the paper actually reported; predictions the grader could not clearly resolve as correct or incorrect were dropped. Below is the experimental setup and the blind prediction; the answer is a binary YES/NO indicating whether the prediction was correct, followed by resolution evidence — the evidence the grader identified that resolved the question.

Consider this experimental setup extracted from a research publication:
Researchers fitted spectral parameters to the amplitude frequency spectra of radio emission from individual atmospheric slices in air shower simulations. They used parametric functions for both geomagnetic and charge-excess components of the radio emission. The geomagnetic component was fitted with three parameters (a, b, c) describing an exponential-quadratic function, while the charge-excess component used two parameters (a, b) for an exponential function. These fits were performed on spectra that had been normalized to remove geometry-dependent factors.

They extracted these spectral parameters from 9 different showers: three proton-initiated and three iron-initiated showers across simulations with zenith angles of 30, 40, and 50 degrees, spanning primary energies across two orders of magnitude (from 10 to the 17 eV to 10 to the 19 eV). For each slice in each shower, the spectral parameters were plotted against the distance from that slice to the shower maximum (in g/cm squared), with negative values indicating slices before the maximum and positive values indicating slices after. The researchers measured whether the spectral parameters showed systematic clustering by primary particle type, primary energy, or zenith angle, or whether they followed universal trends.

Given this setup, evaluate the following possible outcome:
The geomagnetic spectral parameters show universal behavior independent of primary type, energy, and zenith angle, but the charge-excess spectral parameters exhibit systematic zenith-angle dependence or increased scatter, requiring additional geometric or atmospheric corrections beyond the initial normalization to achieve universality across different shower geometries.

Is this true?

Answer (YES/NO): NO